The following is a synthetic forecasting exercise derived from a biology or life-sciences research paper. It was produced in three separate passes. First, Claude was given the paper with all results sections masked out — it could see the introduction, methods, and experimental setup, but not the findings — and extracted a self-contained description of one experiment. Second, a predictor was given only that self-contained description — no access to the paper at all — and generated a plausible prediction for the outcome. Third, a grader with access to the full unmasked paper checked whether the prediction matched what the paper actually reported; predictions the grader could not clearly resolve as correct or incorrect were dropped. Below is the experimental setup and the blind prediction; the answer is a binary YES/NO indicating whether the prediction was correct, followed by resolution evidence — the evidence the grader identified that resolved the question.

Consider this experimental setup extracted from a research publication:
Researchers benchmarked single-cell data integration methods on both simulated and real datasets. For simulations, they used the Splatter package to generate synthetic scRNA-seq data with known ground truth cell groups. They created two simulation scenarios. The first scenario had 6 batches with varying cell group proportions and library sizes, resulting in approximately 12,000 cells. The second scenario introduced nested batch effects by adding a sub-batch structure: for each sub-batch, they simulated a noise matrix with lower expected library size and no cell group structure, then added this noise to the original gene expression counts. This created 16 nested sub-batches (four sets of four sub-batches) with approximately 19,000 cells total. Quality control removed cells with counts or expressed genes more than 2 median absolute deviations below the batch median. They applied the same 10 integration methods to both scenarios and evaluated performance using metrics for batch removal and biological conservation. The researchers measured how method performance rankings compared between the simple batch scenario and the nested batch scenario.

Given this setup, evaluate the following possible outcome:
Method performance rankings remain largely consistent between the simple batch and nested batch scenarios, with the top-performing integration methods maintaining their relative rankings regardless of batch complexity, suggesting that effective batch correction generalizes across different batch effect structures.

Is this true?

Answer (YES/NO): YES